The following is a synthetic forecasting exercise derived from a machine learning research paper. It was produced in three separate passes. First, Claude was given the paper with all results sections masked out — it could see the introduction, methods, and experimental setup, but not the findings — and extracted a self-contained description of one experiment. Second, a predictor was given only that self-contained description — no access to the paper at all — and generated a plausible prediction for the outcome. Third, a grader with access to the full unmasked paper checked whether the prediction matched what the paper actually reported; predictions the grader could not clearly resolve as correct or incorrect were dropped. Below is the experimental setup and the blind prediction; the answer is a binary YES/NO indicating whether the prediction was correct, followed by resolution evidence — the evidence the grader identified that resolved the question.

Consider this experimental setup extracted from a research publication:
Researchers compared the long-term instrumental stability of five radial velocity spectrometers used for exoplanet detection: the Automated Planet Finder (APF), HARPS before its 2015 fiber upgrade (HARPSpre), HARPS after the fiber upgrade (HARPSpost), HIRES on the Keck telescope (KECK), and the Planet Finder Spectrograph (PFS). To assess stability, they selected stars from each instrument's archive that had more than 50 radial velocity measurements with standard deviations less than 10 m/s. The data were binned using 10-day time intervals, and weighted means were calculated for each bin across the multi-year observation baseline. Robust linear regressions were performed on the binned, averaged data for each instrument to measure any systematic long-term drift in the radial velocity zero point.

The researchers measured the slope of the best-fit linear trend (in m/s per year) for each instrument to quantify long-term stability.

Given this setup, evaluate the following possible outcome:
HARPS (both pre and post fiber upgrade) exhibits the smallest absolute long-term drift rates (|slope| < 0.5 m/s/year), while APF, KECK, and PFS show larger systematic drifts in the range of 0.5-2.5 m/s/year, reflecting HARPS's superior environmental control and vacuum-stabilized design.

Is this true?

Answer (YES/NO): NO